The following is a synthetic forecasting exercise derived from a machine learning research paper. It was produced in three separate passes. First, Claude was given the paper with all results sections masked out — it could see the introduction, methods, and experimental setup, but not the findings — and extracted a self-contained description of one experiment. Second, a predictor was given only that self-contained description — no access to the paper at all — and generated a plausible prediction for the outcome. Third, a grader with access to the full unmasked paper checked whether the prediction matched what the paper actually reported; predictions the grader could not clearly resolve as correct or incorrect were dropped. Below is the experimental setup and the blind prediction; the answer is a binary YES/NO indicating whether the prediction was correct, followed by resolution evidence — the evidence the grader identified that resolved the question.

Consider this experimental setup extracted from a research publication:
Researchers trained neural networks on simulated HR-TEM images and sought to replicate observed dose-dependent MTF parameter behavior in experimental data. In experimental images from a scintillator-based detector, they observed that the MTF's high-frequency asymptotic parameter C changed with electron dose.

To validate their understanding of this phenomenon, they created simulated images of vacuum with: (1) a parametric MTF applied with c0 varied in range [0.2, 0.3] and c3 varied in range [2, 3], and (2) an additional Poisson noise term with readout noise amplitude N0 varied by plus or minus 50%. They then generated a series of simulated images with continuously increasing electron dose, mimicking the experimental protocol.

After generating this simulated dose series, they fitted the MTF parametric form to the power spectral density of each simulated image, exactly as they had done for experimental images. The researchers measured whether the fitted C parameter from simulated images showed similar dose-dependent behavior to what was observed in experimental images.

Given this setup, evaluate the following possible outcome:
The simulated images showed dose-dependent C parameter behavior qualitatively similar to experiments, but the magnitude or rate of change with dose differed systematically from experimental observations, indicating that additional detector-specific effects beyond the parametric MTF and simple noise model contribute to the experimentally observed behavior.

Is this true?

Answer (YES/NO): NO